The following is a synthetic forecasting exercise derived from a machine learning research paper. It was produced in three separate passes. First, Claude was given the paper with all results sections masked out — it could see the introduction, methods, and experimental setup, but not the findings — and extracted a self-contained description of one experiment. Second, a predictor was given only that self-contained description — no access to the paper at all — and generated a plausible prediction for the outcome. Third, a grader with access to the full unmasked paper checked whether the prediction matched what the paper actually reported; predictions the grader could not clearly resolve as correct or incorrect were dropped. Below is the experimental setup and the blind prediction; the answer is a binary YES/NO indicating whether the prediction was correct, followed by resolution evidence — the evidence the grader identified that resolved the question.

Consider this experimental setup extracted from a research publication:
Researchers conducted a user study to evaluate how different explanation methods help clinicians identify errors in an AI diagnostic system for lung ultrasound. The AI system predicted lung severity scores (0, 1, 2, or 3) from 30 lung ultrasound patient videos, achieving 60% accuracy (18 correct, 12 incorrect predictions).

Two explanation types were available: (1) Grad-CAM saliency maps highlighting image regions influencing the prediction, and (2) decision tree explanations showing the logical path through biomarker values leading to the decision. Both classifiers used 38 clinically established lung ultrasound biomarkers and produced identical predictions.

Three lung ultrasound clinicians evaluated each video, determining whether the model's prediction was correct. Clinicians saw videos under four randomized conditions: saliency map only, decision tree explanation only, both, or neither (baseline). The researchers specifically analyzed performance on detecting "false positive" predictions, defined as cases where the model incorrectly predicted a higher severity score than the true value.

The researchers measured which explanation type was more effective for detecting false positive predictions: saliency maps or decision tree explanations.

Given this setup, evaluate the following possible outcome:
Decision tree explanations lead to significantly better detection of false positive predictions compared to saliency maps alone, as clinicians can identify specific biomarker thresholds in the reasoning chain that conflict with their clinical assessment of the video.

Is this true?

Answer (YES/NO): NO